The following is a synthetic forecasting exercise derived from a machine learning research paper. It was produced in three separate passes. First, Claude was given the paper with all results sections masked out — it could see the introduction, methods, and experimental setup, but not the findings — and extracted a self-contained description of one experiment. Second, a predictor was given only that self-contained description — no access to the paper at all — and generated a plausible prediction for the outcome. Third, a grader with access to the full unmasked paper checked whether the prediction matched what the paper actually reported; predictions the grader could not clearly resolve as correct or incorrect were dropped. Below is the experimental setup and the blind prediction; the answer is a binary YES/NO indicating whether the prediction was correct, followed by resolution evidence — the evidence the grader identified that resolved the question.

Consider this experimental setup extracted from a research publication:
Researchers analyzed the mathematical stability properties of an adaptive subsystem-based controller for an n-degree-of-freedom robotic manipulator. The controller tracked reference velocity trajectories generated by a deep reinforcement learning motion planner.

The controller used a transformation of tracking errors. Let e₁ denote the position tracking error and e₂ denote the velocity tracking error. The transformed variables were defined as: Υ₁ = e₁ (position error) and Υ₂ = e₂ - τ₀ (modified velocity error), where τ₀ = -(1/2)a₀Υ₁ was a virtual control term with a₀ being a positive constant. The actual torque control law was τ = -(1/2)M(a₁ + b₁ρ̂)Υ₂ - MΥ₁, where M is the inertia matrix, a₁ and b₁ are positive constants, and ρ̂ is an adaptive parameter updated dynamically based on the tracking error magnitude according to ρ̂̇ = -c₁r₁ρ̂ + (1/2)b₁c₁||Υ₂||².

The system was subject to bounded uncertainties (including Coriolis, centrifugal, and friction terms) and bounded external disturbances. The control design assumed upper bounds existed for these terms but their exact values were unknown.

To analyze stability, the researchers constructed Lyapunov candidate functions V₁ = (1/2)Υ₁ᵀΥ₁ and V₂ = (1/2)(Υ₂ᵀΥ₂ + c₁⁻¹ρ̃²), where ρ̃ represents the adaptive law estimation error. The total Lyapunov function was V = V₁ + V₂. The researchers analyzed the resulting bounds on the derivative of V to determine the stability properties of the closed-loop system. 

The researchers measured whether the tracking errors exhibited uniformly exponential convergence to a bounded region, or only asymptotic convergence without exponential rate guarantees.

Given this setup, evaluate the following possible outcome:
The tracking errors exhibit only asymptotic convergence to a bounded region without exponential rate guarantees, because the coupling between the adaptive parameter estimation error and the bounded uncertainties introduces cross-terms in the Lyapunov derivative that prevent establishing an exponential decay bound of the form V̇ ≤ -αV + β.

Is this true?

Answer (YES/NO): NO